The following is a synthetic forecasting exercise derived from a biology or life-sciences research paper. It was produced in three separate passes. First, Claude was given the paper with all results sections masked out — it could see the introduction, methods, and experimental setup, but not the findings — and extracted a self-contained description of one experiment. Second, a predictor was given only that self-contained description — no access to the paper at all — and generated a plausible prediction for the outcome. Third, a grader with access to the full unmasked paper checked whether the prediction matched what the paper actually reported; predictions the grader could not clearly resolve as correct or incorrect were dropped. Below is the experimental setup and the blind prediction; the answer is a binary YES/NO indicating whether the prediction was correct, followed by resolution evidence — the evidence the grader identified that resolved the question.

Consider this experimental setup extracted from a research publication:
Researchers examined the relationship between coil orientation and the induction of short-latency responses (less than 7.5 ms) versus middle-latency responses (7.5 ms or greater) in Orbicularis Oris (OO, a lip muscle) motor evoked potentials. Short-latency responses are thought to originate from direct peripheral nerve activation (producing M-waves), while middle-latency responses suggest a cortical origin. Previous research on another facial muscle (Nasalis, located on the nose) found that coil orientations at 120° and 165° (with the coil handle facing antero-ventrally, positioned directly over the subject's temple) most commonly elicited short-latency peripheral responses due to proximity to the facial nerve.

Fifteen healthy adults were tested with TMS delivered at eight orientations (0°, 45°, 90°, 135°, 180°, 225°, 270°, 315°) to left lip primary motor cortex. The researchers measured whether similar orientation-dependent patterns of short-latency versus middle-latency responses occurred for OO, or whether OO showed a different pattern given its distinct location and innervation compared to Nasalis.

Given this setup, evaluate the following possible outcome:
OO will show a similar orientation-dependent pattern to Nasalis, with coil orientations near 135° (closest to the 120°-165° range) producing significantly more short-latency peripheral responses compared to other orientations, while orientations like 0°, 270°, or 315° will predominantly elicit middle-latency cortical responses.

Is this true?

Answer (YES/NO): NO